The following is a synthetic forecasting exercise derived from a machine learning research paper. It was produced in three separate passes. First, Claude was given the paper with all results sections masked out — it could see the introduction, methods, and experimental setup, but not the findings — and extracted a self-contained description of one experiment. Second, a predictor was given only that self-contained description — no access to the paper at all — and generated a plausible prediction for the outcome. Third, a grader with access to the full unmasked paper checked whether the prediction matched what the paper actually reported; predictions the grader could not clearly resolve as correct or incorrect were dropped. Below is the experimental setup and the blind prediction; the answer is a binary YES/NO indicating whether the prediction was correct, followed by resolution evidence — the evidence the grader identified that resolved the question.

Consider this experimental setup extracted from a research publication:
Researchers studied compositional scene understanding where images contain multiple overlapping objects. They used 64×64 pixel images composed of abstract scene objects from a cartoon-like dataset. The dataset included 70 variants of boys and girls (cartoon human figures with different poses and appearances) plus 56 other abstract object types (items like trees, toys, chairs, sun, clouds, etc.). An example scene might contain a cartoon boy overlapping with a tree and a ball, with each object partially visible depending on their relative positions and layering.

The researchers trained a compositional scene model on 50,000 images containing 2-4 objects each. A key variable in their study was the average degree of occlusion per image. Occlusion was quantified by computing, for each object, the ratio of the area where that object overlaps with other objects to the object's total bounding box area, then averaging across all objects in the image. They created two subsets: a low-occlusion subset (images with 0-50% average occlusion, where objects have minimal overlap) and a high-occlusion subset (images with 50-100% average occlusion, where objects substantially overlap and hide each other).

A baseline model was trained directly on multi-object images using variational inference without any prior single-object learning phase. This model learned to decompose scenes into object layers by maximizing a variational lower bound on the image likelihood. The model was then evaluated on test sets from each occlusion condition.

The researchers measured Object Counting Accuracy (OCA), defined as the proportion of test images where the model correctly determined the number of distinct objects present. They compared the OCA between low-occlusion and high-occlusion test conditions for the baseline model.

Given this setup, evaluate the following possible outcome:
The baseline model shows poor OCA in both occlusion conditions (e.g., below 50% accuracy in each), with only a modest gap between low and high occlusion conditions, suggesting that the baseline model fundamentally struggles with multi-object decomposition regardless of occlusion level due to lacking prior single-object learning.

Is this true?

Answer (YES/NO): NO